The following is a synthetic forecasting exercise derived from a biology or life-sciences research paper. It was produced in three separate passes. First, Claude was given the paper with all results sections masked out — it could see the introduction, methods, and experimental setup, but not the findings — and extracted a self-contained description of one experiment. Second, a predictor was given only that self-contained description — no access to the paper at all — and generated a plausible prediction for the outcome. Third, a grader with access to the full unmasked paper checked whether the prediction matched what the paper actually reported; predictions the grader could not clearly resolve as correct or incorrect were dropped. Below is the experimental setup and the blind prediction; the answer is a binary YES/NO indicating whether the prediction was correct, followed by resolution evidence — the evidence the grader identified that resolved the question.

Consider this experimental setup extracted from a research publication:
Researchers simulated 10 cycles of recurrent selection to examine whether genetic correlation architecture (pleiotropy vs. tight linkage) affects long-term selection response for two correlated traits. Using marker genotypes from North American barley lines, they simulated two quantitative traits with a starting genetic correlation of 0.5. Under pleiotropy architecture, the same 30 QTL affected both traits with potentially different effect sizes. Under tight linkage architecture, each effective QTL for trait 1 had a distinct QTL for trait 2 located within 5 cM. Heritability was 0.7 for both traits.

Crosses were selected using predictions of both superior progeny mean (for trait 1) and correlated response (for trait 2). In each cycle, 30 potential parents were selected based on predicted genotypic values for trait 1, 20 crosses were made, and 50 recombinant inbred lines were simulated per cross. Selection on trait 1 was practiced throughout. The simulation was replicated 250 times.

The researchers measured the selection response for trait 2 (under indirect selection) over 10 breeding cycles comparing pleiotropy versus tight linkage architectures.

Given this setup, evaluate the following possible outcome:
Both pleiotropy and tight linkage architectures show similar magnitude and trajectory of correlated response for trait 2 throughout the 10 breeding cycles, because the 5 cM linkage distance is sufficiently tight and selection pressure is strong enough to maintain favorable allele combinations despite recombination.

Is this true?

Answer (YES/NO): NO